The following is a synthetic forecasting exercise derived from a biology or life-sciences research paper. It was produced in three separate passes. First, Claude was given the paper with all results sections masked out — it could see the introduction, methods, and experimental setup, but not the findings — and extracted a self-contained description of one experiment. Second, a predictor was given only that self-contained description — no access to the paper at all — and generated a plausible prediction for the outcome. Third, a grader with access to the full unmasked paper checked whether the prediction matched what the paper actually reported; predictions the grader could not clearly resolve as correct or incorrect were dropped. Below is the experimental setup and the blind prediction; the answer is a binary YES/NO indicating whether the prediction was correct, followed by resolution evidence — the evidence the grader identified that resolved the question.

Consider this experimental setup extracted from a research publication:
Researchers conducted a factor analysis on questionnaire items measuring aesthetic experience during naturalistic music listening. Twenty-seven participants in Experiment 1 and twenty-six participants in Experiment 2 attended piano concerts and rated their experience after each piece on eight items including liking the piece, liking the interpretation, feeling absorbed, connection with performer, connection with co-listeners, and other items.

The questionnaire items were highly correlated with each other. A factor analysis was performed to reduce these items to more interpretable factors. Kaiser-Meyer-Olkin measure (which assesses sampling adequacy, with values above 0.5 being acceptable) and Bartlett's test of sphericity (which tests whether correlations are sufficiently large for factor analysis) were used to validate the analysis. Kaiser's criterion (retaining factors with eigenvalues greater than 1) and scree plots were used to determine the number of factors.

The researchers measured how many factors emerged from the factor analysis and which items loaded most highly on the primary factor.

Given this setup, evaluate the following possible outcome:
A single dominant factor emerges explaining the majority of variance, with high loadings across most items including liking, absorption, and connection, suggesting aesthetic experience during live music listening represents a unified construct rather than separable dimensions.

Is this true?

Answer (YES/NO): NO